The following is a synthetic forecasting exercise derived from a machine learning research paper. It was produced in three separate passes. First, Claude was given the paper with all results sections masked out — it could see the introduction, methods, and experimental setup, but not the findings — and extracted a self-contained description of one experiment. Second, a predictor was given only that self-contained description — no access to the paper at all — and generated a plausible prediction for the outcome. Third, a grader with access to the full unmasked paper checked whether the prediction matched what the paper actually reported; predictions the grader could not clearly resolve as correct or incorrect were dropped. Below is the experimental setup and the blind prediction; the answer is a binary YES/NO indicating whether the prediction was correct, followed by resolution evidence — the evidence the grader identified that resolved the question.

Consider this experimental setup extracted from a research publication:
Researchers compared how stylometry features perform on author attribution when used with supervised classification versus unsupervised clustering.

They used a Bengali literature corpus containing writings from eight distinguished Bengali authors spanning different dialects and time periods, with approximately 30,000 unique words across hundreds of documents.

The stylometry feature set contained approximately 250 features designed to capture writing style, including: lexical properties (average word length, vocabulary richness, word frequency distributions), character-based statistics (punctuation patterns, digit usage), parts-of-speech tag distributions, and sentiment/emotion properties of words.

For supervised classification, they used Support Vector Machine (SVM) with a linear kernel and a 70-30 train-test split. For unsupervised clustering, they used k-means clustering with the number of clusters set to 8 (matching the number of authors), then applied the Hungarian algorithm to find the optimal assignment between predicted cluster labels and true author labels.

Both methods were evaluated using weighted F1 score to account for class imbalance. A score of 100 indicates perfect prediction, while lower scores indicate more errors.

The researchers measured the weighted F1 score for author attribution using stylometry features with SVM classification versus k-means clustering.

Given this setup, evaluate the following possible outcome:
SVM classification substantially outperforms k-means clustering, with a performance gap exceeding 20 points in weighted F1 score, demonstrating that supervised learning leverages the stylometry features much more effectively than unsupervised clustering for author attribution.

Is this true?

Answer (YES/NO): YES